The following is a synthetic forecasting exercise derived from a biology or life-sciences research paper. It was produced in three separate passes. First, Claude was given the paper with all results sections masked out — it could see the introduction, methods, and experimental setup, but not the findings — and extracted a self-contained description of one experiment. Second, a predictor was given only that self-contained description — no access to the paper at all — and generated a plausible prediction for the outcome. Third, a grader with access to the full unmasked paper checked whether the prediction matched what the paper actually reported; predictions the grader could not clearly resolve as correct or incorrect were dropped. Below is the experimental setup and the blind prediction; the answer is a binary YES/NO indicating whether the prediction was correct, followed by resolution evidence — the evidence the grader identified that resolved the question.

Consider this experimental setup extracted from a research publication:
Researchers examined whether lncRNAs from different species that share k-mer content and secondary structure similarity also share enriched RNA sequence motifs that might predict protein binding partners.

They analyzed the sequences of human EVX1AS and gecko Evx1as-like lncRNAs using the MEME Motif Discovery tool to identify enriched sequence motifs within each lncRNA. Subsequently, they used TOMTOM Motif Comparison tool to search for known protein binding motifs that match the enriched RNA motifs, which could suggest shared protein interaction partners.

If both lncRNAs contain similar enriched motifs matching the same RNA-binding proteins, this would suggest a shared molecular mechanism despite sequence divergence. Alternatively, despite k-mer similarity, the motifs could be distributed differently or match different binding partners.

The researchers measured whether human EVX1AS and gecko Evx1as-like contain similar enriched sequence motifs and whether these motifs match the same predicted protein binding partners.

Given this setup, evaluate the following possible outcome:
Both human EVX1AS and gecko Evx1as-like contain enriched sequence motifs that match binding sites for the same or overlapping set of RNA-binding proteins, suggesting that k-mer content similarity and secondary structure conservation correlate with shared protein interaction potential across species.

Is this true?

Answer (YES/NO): YES